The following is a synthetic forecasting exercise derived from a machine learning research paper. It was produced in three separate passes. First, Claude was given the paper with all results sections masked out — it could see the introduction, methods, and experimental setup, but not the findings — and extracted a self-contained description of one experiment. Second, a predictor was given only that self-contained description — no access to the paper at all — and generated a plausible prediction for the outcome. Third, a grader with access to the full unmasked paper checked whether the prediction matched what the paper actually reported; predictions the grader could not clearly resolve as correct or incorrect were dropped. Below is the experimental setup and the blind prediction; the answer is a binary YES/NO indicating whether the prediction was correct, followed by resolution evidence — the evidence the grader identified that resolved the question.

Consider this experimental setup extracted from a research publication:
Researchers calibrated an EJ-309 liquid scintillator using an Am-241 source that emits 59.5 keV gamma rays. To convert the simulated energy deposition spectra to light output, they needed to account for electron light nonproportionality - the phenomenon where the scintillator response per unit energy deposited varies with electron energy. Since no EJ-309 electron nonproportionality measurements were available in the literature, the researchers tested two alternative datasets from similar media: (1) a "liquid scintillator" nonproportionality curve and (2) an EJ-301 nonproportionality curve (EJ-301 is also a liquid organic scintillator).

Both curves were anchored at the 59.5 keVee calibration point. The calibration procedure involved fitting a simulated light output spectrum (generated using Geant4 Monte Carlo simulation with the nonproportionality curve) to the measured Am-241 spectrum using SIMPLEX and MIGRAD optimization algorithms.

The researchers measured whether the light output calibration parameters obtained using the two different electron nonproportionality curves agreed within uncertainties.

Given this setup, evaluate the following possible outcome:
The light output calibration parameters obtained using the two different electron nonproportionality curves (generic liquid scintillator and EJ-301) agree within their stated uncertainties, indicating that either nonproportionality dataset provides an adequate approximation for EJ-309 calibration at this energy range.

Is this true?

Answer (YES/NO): YES